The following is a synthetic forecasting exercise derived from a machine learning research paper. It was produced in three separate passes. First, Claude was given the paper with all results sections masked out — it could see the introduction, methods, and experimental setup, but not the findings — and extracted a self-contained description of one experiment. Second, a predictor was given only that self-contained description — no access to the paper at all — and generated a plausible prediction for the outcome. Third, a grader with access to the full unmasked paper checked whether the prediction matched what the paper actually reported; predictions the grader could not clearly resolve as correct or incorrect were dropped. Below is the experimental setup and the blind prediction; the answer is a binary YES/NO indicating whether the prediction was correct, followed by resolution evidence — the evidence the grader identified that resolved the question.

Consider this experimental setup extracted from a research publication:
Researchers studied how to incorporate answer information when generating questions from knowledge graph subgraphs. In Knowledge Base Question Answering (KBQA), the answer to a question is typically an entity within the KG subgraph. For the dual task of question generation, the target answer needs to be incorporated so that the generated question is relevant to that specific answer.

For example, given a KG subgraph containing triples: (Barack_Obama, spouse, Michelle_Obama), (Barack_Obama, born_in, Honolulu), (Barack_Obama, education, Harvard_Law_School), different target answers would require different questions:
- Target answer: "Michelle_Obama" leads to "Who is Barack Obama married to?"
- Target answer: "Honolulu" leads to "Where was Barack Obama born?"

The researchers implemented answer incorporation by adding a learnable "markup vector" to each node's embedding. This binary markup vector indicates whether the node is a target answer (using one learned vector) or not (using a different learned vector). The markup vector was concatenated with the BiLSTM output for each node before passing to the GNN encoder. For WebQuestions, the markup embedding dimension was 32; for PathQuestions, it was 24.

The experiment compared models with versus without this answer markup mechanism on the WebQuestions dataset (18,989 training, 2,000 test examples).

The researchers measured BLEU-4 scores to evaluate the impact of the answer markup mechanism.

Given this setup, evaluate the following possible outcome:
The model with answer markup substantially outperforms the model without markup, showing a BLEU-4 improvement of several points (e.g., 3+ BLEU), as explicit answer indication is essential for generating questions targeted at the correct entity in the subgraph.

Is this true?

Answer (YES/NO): NO